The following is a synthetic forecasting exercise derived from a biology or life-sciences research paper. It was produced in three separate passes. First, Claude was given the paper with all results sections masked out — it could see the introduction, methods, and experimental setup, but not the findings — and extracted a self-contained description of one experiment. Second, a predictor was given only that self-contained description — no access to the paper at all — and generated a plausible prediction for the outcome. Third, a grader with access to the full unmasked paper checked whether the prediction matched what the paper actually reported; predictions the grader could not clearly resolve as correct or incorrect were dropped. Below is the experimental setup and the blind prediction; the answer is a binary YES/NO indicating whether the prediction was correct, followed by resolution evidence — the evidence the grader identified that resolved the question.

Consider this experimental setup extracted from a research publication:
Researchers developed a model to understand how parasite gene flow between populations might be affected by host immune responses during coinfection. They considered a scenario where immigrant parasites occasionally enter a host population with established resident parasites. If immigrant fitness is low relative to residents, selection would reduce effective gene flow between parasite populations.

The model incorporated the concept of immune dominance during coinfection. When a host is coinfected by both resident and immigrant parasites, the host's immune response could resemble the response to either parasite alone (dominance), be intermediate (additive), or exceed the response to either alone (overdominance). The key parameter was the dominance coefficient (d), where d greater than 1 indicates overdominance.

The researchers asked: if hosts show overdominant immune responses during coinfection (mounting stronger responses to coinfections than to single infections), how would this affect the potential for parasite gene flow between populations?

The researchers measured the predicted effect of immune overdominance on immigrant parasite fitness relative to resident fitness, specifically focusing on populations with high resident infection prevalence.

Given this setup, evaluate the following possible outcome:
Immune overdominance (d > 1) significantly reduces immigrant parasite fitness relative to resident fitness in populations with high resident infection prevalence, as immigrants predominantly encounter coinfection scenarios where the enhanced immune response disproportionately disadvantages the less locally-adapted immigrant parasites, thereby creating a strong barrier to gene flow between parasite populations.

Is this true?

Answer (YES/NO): YES